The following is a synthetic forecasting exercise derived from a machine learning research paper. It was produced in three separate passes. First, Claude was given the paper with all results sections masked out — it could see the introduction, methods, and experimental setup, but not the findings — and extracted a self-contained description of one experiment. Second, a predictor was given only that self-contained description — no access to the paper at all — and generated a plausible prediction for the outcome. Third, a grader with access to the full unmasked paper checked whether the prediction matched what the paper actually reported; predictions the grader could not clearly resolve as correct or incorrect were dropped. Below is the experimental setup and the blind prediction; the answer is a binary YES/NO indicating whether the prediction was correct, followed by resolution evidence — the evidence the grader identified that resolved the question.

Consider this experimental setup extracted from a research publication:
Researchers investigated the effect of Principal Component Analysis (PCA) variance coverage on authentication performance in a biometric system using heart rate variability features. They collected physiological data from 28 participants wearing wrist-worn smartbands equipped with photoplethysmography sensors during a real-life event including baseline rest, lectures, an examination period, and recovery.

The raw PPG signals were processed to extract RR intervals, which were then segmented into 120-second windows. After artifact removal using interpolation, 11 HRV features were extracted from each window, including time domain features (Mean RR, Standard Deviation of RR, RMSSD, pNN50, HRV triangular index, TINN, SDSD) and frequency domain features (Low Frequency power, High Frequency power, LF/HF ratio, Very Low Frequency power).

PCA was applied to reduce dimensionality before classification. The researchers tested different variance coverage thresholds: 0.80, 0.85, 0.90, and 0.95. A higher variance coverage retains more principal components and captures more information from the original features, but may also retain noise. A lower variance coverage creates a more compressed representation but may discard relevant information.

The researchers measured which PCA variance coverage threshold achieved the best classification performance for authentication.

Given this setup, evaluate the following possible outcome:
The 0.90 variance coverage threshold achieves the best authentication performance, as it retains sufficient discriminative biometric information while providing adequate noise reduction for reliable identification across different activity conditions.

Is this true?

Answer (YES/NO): YES